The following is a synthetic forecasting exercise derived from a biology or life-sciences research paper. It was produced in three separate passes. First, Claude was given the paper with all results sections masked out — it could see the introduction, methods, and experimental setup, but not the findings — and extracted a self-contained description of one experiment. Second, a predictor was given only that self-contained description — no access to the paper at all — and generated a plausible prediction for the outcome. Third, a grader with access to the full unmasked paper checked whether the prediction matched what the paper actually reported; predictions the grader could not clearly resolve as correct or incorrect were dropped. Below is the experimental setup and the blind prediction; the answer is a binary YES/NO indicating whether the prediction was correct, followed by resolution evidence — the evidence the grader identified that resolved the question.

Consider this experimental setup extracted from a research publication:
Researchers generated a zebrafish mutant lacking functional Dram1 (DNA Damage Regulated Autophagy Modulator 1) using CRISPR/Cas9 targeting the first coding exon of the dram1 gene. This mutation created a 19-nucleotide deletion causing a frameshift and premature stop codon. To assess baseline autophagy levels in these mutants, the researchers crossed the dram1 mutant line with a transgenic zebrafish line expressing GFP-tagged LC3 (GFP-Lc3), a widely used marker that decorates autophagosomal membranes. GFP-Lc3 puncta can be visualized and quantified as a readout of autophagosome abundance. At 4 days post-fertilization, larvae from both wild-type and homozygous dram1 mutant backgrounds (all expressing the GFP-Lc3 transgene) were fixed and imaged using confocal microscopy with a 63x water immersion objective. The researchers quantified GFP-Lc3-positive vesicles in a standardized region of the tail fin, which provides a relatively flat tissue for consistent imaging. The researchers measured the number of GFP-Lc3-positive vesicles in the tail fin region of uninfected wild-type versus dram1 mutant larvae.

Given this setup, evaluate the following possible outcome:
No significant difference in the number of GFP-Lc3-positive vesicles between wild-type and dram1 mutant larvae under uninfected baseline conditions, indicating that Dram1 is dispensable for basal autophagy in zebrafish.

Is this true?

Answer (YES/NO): YES